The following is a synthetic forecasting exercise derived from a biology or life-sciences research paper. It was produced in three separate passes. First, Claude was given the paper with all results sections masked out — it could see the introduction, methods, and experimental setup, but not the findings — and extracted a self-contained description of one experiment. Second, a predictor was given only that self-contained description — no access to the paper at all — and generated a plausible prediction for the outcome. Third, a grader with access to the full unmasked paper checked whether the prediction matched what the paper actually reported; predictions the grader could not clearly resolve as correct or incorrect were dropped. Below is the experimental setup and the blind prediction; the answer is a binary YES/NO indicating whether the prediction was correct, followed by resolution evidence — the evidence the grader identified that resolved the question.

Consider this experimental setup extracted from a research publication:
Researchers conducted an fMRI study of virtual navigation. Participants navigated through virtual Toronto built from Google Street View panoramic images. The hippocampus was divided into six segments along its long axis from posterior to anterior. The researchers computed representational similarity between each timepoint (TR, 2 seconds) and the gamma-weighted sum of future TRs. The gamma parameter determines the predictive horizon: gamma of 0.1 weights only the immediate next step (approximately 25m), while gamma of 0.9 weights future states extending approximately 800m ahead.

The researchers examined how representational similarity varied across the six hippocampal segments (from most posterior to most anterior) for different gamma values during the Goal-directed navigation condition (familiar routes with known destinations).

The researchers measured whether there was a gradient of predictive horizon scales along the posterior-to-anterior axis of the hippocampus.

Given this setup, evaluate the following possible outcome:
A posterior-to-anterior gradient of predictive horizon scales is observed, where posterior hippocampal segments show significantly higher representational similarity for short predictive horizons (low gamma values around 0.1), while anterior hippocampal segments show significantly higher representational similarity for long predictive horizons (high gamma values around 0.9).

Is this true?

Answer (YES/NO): NO